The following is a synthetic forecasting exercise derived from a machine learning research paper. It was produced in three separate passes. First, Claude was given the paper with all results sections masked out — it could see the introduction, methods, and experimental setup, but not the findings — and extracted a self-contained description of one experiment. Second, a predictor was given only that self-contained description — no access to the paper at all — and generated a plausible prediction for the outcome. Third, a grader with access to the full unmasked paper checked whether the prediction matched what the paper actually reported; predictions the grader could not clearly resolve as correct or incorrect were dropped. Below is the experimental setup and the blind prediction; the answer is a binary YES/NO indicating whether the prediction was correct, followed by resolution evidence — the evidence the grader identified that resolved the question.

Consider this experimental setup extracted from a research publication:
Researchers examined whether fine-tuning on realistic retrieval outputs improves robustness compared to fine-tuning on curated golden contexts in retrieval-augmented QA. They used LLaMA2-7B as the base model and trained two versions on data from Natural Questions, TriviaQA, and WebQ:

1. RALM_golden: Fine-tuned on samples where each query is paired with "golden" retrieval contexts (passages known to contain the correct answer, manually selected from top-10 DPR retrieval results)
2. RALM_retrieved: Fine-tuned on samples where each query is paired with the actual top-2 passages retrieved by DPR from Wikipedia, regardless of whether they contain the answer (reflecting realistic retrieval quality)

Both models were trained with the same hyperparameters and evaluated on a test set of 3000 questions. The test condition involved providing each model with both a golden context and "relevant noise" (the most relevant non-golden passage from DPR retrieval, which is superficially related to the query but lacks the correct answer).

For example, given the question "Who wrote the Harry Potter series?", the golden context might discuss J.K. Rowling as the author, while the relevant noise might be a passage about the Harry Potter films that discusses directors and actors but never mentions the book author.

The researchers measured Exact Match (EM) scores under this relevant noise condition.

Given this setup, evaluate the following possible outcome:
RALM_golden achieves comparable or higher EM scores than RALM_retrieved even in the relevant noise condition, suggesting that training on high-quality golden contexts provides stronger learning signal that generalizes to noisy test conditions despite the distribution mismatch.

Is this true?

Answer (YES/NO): NO